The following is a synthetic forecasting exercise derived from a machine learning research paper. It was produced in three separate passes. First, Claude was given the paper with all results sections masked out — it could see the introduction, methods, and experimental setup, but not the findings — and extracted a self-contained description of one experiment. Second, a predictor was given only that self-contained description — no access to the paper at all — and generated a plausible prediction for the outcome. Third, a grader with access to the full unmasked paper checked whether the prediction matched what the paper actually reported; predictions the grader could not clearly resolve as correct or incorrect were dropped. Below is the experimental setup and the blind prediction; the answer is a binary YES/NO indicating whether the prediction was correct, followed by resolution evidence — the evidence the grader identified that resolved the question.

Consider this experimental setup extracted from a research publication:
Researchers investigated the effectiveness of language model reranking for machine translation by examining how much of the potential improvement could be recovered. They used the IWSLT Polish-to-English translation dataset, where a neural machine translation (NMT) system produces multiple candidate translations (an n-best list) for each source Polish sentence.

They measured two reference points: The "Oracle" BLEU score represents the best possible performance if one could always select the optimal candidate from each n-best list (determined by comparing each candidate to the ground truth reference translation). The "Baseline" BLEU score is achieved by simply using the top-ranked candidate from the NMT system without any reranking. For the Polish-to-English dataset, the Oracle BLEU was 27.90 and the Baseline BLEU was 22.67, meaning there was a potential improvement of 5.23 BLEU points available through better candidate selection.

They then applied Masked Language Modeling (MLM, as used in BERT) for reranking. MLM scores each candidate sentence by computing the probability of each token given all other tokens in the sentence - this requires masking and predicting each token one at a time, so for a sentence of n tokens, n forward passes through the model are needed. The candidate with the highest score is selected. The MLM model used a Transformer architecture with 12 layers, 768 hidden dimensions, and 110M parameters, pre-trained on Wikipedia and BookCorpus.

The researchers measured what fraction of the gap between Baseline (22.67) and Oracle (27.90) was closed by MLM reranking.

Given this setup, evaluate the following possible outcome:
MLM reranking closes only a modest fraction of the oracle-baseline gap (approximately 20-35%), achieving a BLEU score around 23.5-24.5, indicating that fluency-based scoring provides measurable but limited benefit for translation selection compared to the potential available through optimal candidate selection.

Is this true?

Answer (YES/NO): NO